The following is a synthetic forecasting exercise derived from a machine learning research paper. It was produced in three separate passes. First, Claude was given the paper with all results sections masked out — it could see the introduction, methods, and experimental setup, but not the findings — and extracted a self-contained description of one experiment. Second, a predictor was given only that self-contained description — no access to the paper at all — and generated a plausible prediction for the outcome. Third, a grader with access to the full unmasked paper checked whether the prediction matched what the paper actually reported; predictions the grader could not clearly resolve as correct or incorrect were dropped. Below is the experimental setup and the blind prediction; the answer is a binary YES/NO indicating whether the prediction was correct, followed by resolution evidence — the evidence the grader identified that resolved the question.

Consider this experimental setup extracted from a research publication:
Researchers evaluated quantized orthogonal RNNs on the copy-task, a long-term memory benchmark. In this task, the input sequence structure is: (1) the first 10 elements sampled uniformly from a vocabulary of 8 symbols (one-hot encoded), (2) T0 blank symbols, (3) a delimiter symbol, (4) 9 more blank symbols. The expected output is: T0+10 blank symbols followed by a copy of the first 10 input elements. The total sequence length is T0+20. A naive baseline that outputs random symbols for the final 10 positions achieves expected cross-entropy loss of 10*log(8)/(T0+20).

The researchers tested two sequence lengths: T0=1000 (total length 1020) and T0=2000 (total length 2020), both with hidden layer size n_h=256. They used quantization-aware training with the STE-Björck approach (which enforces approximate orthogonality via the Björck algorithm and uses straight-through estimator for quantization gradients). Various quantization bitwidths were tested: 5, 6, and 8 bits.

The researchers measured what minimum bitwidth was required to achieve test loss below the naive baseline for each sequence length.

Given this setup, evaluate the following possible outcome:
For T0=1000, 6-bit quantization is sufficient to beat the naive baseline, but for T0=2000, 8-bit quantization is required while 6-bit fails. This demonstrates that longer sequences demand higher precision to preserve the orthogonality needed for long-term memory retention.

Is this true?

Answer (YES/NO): NO